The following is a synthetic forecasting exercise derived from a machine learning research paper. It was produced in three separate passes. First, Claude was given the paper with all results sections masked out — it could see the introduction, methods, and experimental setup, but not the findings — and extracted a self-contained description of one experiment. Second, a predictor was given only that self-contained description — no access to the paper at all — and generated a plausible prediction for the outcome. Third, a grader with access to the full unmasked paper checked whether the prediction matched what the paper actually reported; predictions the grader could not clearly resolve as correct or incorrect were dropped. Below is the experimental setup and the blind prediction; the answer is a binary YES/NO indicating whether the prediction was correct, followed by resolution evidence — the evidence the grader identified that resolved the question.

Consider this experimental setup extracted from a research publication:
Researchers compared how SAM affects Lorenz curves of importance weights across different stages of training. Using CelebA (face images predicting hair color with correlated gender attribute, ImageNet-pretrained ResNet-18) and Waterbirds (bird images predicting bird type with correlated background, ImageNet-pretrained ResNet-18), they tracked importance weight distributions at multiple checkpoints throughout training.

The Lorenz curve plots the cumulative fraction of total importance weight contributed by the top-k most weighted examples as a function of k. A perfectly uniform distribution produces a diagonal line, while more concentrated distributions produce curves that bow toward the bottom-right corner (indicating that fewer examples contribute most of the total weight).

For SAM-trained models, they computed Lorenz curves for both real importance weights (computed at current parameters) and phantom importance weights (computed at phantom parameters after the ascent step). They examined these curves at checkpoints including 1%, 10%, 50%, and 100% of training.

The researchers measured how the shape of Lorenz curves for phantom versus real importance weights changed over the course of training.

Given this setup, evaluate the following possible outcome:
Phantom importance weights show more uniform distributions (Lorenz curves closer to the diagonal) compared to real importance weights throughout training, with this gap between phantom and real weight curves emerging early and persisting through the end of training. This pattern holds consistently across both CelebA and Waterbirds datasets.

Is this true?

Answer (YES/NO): YES